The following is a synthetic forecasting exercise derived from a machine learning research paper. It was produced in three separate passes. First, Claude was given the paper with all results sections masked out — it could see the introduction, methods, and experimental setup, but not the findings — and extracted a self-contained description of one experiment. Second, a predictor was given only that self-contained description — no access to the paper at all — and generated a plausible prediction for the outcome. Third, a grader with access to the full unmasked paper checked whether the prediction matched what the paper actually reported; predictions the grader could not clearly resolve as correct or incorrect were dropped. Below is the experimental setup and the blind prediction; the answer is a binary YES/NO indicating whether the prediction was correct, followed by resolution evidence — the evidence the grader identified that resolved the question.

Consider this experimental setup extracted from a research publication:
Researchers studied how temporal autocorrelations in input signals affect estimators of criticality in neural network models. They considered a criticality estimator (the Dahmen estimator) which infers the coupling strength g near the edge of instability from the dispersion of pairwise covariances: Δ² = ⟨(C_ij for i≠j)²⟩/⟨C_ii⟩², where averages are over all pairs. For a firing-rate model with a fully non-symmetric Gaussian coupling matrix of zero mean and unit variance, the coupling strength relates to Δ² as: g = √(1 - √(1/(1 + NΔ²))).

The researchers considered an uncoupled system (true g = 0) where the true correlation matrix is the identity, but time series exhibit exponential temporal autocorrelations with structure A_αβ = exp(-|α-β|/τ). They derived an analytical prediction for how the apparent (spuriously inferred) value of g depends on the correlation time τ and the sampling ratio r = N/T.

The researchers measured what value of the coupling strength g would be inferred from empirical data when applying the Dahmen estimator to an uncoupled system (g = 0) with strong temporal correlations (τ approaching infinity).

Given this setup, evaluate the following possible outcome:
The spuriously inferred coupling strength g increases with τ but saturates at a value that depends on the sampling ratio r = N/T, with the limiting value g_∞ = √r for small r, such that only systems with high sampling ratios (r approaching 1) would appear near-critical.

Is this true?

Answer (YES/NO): NO